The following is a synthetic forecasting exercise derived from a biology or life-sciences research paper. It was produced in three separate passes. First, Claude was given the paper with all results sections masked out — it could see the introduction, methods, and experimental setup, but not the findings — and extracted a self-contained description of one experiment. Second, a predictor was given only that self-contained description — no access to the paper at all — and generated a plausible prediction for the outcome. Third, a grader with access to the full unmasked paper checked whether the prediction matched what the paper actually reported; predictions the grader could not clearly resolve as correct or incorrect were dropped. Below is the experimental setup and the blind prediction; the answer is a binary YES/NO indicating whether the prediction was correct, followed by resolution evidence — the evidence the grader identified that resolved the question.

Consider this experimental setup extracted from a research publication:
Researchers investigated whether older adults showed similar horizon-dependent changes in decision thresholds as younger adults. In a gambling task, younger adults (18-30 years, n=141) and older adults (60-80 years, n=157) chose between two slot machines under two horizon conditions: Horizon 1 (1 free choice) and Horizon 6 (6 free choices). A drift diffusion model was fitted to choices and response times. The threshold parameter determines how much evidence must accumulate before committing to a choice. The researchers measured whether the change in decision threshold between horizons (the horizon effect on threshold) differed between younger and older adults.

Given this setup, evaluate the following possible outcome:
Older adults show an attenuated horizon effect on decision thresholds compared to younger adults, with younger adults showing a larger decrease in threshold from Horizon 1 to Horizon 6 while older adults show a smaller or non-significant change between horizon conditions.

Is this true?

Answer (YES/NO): YES